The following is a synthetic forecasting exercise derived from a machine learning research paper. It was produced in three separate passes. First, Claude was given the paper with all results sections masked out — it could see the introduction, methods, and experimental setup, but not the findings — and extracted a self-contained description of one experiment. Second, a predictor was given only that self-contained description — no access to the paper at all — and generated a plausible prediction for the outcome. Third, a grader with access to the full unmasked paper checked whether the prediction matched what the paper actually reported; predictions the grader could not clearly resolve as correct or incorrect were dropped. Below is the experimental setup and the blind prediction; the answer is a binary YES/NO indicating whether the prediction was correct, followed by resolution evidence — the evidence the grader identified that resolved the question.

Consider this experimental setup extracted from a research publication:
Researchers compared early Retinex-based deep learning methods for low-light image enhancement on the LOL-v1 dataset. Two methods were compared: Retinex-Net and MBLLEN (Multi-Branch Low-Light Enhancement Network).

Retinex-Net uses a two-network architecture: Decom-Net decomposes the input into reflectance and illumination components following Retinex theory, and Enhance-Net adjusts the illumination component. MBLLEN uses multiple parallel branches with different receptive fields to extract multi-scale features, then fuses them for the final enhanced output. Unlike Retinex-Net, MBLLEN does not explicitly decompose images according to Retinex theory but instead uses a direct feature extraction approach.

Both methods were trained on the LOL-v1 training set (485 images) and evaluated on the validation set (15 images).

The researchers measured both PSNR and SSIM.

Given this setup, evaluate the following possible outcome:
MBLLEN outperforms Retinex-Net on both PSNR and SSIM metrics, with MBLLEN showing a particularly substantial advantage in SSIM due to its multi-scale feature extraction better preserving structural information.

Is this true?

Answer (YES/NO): YES